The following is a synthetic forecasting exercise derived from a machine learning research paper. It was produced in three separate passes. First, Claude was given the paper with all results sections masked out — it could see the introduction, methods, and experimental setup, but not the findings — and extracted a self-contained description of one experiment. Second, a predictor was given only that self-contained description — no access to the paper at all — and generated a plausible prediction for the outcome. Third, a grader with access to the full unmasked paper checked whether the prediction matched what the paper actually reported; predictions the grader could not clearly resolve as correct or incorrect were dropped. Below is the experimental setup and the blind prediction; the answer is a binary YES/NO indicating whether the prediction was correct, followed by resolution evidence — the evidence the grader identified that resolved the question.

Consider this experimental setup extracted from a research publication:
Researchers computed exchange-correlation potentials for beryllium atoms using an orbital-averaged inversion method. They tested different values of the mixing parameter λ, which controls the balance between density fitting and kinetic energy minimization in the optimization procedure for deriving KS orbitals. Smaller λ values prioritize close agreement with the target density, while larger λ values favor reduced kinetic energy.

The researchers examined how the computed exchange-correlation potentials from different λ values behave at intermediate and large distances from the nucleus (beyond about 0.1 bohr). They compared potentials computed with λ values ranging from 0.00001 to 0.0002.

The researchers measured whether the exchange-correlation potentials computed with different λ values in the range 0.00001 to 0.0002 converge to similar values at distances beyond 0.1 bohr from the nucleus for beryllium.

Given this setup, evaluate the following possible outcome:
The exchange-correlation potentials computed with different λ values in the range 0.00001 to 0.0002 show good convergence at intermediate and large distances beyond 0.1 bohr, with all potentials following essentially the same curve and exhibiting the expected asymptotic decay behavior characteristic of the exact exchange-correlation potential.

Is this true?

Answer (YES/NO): YES